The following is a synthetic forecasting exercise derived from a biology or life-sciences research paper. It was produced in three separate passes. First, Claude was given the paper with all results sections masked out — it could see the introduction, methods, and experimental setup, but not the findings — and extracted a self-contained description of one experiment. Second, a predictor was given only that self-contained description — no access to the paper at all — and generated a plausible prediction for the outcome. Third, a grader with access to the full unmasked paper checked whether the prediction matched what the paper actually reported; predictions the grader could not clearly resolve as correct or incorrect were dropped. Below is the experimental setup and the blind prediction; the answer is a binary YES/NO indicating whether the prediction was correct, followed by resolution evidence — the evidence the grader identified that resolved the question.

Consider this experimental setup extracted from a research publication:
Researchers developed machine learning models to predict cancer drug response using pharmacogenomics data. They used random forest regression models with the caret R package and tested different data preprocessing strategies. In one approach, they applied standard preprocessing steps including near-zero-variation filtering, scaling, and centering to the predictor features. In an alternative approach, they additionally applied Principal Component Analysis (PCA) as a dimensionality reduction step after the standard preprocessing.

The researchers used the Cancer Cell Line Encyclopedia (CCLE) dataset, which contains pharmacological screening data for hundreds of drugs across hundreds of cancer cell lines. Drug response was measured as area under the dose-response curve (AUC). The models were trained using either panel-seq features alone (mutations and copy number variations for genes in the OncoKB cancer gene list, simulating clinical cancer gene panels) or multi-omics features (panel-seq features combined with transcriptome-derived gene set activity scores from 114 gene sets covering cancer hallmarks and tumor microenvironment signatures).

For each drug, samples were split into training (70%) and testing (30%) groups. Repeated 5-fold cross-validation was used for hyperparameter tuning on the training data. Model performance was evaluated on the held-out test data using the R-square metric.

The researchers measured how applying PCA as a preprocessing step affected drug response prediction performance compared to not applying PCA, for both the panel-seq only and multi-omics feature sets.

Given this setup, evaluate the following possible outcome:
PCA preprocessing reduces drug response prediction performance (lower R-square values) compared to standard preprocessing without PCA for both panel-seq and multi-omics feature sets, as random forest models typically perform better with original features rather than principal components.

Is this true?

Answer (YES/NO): YES